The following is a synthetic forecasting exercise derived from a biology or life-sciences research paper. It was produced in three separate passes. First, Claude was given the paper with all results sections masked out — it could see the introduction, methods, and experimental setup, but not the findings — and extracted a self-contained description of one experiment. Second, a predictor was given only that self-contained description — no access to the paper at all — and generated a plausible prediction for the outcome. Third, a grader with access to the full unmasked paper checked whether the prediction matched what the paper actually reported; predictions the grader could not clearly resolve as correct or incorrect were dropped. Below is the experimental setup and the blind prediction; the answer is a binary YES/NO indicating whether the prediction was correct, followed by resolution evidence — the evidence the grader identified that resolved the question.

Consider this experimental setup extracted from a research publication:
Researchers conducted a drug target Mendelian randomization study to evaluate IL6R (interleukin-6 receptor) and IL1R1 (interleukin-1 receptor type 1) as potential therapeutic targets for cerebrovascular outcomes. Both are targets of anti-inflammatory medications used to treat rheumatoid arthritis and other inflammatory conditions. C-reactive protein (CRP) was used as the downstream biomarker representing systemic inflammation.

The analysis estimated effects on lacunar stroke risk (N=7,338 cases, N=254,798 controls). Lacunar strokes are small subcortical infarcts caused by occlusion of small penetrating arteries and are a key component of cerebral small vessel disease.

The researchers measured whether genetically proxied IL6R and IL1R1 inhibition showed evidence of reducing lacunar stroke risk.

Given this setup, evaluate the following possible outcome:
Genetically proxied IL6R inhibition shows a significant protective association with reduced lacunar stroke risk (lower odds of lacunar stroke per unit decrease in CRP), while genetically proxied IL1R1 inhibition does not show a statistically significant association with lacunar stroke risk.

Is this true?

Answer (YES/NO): NO